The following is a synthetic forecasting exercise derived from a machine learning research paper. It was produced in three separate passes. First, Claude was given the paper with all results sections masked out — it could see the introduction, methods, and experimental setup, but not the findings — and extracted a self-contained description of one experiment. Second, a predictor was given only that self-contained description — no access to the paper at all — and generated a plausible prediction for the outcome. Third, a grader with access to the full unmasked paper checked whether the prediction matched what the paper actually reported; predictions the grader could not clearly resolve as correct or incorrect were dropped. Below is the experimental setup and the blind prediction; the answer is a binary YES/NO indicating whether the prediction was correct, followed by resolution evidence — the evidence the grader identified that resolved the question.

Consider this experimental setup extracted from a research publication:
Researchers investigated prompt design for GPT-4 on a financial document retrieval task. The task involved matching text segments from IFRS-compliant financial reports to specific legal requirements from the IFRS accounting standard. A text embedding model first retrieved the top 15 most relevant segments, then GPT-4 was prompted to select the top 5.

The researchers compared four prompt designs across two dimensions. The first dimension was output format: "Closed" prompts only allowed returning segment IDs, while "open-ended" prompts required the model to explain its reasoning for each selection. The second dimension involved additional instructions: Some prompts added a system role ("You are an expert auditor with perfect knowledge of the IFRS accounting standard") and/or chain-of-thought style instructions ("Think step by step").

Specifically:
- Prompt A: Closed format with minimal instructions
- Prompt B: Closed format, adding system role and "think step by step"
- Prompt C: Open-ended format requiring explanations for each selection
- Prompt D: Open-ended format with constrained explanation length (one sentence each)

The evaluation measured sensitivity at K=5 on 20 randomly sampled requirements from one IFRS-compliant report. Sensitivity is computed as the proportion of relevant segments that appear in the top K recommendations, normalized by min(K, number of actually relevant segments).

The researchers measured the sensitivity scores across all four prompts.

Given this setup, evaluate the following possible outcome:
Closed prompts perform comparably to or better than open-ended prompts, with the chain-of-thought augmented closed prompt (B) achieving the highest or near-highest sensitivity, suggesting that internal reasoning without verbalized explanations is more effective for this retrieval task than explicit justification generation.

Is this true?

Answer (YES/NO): YES